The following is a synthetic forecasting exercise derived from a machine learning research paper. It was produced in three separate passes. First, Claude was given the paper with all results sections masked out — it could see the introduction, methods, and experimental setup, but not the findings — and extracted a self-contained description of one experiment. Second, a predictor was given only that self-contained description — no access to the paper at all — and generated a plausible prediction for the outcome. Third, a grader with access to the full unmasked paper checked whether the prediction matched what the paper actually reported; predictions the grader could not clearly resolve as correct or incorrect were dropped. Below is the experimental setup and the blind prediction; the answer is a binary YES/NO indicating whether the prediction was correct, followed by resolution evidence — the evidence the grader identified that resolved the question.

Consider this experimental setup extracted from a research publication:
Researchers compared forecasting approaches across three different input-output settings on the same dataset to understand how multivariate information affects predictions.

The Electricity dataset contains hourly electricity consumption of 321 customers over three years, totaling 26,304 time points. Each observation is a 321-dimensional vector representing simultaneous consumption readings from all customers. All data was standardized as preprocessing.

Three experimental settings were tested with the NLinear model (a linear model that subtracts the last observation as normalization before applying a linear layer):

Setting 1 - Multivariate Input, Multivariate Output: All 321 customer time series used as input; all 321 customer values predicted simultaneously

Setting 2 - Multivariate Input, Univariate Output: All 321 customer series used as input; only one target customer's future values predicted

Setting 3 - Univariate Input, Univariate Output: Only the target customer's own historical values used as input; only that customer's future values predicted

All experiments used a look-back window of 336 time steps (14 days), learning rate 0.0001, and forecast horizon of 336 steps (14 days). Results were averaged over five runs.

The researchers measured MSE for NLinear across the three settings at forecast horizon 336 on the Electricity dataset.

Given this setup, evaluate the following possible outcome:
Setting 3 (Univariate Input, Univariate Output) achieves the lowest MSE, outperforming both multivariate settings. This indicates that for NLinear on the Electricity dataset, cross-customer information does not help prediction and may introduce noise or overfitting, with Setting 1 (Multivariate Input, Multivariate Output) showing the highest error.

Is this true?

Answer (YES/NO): NO